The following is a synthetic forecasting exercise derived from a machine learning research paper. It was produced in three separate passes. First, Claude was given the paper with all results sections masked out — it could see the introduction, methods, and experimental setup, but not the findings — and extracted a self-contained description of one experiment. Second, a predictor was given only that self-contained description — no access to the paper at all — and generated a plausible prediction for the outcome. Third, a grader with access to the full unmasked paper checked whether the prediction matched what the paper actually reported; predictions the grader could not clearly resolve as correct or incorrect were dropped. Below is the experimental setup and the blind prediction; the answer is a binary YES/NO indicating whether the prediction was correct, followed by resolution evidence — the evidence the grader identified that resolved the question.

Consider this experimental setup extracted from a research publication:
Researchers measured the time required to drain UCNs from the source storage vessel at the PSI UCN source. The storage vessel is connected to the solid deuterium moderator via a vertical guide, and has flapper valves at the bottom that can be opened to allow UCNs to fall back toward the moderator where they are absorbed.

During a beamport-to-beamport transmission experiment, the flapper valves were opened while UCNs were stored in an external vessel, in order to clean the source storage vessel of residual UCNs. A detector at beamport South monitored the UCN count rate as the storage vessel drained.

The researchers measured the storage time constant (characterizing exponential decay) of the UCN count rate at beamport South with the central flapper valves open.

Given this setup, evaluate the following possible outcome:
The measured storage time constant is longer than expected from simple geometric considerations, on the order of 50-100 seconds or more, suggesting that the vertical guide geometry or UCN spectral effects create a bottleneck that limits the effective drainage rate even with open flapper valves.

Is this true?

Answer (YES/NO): NO